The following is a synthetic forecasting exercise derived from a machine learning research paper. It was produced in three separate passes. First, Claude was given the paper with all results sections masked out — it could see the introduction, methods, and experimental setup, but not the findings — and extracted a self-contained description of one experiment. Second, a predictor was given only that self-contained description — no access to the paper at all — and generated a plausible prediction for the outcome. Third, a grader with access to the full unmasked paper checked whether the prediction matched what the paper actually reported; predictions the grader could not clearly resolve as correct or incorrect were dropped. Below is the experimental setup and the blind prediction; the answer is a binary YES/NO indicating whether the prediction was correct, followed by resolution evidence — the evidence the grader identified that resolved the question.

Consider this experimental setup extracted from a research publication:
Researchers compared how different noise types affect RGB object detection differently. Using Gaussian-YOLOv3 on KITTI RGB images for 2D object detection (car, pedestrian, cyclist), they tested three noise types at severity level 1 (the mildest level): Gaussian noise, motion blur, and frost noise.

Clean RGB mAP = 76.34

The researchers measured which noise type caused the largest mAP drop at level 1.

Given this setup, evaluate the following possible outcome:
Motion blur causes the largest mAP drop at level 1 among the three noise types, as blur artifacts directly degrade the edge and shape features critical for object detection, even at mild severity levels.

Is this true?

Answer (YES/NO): NO